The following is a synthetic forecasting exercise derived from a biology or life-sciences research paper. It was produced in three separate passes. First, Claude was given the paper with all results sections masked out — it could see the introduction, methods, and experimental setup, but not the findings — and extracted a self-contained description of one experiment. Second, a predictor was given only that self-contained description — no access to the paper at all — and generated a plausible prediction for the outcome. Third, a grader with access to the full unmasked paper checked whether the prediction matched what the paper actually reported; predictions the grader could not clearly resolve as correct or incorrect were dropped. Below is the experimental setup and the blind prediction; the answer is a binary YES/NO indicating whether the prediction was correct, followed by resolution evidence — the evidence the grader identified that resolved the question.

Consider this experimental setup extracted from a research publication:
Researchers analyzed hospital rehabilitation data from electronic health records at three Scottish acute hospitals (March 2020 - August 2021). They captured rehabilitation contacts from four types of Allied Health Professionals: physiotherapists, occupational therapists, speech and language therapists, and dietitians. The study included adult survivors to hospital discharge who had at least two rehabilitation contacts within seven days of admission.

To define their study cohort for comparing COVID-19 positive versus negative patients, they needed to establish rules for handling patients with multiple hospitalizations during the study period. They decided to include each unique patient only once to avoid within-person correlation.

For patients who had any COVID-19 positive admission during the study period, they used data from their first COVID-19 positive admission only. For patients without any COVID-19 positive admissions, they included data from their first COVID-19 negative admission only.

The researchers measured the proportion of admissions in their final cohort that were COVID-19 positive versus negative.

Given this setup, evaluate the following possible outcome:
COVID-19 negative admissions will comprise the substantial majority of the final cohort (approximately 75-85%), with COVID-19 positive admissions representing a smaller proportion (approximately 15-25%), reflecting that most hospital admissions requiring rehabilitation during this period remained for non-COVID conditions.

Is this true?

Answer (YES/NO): NO